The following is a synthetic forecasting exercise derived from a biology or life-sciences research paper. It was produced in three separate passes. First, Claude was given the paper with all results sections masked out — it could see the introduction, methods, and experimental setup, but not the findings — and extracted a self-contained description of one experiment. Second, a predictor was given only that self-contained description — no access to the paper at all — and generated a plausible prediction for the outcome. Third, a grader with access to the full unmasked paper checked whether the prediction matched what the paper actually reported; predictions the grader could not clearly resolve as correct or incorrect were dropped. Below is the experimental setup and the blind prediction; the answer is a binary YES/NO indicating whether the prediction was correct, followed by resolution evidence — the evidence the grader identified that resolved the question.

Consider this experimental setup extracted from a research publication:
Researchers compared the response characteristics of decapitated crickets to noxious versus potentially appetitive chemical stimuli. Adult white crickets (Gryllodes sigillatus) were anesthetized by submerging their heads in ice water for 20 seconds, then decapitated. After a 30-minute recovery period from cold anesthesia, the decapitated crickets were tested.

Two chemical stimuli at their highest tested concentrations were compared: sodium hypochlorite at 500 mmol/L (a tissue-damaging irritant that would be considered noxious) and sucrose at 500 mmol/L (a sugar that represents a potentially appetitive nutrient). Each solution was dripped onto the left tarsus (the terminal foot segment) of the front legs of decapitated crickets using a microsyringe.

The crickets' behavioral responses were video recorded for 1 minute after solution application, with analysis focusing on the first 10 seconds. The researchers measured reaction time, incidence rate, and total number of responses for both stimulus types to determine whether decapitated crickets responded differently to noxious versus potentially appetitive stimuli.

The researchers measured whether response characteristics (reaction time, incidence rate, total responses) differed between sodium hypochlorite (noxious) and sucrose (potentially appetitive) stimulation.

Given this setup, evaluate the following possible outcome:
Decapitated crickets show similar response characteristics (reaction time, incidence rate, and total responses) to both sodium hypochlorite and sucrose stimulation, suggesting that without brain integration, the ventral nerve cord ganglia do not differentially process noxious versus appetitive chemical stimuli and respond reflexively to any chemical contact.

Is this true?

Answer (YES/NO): NO